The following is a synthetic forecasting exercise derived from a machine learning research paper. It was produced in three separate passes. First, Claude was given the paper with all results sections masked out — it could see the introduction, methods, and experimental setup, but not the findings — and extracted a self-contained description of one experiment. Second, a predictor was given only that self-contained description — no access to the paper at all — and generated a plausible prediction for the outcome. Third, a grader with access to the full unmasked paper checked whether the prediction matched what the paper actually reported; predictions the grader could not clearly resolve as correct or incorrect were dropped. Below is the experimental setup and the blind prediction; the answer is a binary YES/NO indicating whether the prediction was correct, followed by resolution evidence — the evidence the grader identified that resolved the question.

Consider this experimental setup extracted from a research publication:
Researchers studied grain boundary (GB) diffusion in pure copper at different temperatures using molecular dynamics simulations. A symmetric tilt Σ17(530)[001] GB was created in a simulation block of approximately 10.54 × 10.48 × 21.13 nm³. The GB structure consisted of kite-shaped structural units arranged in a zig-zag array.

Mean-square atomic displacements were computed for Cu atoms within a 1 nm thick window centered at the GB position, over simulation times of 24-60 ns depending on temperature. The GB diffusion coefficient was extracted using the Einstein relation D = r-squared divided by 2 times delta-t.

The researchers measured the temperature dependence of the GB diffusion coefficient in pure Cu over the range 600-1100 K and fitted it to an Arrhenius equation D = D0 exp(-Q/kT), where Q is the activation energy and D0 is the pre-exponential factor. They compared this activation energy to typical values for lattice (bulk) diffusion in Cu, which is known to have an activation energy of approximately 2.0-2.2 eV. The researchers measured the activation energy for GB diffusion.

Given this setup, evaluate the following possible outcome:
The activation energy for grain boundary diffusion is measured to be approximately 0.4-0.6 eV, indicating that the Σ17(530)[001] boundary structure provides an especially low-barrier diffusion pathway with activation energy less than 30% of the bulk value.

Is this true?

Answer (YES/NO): NO